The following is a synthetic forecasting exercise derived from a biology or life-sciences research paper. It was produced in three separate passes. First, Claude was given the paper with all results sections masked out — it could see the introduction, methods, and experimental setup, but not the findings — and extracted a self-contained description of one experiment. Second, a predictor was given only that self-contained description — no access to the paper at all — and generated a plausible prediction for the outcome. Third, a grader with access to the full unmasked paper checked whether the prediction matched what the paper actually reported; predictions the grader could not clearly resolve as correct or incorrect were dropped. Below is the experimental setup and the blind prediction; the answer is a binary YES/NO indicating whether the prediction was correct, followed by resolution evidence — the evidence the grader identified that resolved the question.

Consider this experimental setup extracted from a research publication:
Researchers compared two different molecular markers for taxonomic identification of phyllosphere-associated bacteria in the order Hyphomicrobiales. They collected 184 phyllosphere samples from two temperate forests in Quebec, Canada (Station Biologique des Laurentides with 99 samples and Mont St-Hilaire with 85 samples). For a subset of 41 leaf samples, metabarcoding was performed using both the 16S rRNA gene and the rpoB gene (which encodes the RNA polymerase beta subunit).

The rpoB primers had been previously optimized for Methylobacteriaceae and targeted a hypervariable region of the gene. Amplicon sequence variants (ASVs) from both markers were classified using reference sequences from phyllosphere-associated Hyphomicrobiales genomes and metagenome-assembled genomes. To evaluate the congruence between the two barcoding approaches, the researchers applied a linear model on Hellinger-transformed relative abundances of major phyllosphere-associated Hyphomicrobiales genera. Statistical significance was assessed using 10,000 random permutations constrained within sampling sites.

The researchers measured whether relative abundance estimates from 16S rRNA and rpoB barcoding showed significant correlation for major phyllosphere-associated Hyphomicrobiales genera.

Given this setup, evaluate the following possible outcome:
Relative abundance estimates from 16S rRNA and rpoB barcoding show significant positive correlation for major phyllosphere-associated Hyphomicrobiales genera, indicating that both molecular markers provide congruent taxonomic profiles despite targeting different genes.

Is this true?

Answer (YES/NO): NO